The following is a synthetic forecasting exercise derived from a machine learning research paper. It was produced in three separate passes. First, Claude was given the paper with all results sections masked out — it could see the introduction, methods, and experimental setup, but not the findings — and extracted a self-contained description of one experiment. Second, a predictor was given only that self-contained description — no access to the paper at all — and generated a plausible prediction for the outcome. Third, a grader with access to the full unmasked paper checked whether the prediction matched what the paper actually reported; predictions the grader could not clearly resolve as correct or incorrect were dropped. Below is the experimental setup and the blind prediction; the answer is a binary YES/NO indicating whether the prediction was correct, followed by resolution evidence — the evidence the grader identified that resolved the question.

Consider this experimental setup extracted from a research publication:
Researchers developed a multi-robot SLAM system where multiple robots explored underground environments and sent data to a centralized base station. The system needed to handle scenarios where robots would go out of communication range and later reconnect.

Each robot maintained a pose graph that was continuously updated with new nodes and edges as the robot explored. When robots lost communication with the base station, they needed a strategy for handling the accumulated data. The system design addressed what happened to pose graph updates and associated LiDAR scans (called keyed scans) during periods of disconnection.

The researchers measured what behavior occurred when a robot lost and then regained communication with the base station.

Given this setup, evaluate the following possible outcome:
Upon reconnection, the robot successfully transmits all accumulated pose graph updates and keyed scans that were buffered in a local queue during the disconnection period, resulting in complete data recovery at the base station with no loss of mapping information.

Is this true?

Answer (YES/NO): NO